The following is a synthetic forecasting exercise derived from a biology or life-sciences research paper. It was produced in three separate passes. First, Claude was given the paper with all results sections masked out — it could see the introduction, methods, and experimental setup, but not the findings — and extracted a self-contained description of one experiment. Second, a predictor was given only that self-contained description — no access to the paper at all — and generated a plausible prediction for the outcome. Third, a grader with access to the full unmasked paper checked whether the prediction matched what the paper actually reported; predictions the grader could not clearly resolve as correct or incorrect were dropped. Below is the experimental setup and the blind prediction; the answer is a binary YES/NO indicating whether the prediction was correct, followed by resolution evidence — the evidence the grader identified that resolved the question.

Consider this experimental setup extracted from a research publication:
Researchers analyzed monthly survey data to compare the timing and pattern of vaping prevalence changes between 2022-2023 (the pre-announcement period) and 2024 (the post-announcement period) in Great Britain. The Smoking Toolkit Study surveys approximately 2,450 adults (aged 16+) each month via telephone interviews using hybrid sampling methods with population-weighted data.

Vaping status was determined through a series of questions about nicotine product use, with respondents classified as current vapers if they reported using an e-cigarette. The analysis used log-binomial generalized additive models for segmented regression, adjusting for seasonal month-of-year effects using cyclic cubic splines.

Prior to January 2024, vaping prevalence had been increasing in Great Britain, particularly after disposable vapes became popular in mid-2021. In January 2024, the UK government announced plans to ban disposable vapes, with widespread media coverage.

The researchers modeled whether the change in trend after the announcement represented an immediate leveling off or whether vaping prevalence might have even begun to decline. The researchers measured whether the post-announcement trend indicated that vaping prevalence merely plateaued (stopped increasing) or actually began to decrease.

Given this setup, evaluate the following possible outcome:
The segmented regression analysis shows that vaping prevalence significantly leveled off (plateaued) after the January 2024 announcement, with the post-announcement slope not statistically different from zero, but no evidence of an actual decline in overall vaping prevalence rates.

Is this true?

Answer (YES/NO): NO